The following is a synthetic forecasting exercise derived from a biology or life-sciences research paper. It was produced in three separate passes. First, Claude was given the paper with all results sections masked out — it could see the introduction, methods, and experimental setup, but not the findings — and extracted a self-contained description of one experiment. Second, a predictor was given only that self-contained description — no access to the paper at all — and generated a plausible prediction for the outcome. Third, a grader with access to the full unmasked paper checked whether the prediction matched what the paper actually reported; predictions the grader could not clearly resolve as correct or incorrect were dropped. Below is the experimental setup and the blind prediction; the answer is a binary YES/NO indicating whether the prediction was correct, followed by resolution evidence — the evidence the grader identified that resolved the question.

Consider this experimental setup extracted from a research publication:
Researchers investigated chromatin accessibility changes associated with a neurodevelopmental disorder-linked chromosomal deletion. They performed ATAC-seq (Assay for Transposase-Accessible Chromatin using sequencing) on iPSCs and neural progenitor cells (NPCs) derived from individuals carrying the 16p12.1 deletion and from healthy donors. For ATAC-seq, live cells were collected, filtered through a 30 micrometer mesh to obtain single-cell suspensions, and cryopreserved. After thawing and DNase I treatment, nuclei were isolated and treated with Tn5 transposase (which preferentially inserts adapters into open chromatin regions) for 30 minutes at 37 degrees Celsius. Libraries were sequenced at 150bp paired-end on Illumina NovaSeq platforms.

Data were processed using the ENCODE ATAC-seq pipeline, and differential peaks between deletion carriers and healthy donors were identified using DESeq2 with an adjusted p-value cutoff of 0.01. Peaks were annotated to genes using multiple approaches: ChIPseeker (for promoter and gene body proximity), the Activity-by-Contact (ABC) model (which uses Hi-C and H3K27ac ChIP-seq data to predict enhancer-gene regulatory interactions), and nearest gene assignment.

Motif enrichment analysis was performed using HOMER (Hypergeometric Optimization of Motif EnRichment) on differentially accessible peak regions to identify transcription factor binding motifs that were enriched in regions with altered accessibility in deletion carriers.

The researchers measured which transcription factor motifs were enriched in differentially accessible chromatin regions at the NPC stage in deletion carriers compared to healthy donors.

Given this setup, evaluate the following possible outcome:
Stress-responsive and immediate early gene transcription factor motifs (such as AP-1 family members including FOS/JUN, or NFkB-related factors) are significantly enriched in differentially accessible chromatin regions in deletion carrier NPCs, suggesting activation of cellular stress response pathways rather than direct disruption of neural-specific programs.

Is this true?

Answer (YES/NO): NO